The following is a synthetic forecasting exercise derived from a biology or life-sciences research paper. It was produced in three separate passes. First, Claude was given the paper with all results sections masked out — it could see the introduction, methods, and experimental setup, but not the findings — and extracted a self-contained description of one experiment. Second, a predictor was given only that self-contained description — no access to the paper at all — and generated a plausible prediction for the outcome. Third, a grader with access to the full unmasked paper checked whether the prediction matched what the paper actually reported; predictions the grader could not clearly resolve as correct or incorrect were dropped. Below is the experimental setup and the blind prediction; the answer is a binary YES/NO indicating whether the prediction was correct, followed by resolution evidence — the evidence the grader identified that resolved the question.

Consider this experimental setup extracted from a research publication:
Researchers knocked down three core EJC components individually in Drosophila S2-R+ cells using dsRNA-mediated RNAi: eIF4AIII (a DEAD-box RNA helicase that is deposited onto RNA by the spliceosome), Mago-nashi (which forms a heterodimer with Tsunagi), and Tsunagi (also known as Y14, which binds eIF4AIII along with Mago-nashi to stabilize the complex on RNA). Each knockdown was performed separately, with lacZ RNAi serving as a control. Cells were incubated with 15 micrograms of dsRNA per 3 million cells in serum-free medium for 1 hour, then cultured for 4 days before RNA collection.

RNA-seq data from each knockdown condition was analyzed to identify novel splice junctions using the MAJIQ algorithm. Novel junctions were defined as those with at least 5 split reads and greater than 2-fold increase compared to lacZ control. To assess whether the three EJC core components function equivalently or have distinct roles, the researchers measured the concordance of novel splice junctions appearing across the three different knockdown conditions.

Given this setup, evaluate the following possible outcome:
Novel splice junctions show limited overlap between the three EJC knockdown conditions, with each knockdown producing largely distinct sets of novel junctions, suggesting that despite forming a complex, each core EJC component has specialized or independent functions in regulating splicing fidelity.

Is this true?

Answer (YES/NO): NO